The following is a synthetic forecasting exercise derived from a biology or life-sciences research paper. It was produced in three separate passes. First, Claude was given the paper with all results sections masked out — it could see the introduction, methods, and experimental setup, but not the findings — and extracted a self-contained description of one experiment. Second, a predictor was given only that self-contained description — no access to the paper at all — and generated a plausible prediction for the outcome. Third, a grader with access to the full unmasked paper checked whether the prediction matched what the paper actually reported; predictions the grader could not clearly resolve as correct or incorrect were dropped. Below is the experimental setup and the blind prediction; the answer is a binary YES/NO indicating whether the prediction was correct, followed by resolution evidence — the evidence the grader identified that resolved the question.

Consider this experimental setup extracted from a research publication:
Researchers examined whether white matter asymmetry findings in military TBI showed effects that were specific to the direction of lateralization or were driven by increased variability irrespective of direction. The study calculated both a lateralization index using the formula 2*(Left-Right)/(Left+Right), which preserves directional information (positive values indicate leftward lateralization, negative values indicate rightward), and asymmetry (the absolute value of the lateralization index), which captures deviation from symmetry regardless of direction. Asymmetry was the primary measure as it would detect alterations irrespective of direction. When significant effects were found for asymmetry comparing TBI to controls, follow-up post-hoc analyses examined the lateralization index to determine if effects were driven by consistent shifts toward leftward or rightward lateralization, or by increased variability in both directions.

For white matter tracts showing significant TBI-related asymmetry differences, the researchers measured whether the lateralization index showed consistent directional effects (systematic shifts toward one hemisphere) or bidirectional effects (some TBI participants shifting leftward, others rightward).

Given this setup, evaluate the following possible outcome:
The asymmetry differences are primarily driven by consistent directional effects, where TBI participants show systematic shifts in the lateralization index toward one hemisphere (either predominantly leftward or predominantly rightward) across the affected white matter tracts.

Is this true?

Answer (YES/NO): YES